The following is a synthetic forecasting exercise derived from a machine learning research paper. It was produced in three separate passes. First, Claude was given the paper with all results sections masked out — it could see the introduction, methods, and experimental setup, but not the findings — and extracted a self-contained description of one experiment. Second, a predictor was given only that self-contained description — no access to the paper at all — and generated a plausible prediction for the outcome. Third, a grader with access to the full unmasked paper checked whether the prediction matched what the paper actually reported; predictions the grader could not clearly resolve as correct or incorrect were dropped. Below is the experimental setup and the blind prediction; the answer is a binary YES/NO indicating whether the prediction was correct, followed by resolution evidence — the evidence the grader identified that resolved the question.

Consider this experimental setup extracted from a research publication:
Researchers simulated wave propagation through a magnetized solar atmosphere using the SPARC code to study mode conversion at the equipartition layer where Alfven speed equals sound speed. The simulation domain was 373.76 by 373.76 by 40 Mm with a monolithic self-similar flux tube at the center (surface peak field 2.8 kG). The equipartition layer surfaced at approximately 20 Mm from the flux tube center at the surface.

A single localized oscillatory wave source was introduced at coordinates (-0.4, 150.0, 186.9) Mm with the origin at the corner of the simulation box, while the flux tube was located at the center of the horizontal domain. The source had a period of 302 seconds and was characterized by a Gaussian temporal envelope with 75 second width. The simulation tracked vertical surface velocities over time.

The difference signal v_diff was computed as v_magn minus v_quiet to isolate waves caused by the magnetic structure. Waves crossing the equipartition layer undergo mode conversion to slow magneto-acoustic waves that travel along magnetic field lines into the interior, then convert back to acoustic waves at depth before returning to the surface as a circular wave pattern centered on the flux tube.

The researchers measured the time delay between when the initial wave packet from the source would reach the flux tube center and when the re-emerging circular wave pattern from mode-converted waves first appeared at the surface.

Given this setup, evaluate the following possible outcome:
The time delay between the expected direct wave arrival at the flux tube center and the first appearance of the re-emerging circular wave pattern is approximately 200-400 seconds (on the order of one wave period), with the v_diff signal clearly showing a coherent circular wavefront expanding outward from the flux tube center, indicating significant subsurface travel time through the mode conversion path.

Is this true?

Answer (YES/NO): YES